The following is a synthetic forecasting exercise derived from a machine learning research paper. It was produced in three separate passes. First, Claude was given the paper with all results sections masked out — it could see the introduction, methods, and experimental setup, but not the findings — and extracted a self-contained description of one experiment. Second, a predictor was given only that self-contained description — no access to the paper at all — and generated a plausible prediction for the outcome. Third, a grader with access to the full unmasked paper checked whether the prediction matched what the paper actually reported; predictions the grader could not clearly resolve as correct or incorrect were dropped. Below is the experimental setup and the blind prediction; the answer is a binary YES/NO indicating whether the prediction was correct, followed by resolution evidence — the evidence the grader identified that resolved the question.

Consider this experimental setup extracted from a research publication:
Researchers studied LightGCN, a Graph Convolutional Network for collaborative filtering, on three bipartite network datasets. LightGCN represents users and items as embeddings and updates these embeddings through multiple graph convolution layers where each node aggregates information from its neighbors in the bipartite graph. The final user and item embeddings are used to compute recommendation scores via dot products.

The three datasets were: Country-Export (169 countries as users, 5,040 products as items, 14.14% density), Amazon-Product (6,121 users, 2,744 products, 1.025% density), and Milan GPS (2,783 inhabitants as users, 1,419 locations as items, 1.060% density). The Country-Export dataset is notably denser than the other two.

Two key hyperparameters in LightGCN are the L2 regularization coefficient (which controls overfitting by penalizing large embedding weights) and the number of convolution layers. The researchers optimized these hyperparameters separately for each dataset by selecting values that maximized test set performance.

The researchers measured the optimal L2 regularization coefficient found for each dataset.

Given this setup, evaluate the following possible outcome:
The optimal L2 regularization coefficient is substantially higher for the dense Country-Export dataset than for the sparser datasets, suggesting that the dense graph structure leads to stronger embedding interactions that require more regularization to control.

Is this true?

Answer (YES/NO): NO